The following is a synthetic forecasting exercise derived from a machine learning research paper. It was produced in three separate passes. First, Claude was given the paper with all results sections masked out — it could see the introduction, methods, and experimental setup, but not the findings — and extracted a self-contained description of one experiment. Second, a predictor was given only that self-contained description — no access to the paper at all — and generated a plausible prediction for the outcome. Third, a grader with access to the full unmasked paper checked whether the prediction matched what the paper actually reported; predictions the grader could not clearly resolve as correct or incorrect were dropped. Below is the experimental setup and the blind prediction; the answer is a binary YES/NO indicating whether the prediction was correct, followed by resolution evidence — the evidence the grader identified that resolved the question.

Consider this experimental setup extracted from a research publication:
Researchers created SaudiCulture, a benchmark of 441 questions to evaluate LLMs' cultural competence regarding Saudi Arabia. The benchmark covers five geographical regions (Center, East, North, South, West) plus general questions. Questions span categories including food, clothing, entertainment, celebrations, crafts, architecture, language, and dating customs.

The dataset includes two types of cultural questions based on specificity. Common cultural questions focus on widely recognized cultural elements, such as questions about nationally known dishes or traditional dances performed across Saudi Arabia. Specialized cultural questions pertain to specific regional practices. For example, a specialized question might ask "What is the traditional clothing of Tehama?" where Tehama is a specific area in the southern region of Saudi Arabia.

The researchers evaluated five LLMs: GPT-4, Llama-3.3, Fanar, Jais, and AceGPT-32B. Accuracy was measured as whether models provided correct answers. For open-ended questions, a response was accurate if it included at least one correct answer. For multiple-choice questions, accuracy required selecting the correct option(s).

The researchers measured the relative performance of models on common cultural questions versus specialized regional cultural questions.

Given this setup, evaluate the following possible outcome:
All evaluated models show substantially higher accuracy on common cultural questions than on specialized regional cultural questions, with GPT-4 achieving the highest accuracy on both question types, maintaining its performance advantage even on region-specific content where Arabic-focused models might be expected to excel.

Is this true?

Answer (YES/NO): NO